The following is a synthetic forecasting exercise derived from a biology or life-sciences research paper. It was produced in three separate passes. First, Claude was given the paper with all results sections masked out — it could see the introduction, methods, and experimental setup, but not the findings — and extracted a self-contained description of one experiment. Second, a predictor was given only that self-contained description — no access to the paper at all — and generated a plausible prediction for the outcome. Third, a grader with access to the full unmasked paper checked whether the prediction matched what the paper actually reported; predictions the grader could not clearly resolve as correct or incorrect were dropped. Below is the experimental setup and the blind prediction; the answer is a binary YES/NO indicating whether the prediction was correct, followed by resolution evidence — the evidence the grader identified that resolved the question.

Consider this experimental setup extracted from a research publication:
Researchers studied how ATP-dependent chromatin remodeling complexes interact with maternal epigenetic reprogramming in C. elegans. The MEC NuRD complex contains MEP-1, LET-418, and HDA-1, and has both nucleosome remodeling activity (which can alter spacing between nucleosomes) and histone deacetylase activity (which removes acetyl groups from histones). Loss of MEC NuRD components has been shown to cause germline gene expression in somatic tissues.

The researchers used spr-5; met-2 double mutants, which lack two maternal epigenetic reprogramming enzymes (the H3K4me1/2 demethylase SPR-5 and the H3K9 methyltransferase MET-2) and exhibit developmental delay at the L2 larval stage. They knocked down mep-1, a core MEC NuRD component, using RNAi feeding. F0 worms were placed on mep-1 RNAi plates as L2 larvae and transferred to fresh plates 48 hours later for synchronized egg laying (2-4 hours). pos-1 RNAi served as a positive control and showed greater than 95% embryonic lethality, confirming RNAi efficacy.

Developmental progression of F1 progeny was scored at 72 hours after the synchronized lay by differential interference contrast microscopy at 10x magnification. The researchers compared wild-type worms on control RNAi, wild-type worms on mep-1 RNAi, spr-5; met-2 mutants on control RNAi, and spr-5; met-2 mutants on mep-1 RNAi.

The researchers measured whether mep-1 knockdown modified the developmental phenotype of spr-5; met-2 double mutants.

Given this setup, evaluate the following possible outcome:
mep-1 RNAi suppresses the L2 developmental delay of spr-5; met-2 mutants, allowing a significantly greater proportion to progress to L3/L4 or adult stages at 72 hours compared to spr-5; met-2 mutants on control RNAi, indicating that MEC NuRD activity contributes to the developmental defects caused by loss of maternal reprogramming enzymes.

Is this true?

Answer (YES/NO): NO